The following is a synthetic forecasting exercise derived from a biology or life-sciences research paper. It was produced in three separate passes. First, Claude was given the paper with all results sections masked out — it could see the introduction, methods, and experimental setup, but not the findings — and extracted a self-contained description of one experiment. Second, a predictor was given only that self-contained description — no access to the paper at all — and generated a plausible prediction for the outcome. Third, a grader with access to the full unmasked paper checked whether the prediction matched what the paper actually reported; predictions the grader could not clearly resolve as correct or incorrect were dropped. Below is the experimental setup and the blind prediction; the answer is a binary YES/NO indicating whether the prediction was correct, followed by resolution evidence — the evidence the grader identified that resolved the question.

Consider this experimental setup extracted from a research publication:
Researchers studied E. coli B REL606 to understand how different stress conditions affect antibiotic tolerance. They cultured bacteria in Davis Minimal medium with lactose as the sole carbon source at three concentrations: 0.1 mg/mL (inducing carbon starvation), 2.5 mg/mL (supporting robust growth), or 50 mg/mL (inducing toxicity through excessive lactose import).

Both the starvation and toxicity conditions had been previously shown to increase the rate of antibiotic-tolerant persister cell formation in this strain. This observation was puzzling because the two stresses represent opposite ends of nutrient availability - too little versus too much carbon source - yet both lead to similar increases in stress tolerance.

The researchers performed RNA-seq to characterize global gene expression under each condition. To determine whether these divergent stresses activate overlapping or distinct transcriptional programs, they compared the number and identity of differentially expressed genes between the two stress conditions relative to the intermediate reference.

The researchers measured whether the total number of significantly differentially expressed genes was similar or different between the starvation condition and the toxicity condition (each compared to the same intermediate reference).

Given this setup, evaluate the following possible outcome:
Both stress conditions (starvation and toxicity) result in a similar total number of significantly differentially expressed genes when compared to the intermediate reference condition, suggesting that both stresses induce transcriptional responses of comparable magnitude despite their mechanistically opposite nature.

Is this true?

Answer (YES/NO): NO